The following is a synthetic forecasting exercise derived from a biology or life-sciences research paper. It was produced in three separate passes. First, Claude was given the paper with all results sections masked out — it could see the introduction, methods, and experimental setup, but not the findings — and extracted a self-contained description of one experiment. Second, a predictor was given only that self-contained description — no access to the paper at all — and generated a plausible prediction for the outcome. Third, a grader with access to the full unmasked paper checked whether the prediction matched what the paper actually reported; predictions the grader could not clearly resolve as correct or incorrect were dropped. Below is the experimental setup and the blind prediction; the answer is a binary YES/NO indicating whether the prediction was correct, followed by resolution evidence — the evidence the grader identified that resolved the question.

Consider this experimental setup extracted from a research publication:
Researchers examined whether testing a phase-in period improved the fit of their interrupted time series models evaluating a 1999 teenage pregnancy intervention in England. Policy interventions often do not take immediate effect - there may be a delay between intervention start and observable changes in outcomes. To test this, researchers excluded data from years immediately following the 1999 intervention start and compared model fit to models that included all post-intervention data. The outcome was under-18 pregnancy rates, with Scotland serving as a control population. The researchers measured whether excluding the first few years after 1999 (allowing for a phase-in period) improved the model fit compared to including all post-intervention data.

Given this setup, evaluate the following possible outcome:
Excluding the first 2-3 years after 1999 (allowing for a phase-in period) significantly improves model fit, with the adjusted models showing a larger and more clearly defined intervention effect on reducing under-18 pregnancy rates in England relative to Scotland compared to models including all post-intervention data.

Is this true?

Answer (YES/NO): NO